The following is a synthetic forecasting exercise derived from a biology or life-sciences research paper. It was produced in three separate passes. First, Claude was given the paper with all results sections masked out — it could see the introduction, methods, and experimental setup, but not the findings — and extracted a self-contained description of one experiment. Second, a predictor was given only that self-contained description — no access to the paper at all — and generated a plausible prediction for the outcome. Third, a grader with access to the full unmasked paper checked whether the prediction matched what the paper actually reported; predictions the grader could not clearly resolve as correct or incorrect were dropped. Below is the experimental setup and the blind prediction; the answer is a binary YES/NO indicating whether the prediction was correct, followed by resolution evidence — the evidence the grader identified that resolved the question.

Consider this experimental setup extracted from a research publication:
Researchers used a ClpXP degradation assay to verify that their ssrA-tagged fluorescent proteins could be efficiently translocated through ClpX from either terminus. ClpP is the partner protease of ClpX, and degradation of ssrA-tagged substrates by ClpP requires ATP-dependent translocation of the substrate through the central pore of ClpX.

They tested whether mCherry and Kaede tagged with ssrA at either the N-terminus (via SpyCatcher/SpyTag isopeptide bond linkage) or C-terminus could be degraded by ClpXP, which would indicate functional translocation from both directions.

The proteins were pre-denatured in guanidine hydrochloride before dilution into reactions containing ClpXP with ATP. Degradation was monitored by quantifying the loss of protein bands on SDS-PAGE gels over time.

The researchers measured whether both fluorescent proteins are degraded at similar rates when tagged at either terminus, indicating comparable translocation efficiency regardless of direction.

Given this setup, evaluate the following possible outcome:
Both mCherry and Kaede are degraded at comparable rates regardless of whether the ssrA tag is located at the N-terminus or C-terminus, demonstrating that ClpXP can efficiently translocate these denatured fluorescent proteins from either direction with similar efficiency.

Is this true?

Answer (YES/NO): YES